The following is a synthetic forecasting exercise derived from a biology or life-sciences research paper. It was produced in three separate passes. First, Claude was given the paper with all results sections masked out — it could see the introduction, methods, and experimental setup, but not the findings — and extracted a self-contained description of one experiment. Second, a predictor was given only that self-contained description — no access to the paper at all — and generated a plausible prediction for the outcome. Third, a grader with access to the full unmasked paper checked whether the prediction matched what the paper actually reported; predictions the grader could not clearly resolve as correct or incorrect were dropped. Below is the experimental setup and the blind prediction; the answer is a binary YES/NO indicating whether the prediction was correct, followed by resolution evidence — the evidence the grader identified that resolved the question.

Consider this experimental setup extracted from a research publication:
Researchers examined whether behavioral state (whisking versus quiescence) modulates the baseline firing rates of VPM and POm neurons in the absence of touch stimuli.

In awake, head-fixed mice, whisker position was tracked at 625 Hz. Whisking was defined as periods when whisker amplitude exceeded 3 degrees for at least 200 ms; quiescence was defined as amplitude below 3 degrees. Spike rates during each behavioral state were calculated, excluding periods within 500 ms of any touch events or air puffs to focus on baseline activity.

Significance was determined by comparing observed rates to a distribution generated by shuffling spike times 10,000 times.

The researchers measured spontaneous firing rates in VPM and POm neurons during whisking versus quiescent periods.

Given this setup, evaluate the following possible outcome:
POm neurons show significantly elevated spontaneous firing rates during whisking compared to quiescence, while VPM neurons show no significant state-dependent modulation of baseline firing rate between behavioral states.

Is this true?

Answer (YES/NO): NO